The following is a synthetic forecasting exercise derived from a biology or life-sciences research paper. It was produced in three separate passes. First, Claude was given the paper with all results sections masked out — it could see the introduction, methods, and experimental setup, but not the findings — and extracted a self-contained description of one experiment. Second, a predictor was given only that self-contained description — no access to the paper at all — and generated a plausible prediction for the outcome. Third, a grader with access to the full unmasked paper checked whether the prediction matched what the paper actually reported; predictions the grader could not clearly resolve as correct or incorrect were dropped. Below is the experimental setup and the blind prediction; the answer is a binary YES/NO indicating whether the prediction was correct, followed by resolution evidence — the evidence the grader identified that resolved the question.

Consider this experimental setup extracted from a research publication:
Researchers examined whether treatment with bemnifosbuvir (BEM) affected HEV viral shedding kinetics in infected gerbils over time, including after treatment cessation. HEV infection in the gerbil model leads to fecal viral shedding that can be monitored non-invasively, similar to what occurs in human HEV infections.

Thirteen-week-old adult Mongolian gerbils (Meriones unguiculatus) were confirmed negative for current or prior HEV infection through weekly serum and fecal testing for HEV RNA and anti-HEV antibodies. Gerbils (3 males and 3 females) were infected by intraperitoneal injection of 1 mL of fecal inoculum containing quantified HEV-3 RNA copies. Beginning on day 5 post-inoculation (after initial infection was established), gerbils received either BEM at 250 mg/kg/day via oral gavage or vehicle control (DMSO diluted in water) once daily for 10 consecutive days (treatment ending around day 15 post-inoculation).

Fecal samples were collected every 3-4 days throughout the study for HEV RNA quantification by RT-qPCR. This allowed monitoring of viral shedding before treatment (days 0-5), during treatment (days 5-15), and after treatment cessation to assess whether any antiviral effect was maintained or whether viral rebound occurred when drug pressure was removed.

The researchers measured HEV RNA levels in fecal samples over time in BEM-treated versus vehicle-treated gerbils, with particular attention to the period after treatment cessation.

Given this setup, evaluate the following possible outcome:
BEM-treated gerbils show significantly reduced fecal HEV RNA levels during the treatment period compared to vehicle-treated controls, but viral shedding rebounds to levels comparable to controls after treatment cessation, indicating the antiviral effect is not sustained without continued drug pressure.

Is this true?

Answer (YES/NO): NO